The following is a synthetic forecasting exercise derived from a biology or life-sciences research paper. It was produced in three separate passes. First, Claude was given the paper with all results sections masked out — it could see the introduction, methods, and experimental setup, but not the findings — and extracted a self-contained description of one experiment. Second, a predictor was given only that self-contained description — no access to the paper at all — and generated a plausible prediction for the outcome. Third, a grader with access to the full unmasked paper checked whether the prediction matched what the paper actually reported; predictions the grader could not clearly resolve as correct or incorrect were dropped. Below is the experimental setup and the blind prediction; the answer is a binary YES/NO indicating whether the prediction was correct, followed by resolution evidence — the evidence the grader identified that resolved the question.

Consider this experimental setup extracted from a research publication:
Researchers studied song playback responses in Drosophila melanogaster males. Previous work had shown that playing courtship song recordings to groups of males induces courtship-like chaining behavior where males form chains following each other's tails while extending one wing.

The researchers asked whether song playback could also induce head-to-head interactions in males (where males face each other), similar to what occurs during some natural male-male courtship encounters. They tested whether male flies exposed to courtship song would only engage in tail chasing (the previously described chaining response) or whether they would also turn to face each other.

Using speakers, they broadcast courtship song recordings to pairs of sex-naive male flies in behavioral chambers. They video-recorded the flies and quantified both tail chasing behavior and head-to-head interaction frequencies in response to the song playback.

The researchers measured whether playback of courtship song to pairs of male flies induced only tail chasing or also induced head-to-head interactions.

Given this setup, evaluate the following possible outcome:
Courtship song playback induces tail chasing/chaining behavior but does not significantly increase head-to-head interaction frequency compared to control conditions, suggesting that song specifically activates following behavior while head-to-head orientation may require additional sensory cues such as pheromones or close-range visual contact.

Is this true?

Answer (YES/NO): NO